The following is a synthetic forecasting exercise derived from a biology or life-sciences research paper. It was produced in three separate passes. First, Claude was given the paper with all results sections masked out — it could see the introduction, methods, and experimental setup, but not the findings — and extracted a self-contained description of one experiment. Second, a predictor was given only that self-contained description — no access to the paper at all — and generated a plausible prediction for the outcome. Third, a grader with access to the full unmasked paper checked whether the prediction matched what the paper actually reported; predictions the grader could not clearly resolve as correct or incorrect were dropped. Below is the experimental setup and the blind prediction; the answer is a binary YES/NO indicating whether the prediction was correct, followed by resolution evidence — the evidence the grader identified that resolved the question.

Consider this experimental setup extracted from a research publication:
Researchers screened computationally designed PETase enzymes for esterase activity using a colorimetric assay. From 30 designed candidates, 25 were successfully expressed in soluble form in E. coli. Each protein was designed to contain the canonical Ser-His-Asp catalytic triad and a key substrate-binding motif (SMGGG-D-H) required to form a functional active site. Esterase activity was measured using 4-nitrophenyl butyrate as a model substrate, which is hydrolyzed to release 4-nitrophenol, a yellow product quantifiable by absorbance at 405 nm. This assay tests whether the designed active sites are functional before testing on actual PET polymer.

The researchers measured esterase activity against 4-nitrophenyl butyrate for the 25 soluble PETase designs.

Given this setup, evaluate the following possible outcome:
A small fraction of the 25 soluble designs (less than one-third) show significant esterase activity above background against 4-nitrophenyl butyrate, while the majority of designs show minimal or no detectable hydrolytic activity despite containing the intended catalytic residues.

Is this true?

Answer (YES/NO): NO